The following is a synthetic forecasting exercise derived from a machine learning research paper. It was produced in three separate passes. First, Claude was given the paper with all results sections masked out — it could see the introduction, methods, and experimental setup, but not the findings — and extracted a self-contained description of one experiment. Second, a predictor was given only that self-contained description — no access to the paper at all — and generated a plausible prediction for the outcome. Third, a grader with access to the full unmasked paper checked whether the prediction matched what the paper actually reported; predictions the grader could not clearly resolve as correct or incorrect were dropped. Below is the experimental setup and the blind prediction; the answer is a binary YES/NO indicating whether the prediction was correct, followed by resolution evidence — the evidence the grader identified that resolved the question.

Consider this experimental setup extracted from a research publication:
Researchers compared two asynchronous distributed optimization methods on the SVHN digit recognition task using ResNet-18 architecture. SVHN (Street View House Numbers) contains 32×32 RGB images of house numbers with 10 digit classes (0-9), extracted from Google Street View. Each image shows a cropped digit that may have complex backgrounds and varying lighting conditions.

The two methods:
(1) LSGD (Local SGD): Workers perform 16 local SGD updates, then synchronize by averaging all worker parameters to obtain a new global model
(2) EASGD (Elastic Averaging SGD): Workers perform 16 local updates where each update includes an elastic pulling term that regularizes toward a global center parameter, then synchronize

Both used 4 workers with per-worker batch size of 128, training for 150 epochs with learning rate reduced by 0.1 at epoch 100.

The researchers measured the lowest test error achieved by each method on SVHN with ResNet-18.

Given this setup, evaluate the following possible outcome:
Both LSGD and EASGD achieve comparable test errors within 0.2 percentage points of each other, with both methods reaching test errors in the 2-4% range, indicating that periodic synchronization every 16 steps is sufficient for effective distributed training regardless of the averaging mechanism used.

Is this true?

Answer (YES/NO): NO